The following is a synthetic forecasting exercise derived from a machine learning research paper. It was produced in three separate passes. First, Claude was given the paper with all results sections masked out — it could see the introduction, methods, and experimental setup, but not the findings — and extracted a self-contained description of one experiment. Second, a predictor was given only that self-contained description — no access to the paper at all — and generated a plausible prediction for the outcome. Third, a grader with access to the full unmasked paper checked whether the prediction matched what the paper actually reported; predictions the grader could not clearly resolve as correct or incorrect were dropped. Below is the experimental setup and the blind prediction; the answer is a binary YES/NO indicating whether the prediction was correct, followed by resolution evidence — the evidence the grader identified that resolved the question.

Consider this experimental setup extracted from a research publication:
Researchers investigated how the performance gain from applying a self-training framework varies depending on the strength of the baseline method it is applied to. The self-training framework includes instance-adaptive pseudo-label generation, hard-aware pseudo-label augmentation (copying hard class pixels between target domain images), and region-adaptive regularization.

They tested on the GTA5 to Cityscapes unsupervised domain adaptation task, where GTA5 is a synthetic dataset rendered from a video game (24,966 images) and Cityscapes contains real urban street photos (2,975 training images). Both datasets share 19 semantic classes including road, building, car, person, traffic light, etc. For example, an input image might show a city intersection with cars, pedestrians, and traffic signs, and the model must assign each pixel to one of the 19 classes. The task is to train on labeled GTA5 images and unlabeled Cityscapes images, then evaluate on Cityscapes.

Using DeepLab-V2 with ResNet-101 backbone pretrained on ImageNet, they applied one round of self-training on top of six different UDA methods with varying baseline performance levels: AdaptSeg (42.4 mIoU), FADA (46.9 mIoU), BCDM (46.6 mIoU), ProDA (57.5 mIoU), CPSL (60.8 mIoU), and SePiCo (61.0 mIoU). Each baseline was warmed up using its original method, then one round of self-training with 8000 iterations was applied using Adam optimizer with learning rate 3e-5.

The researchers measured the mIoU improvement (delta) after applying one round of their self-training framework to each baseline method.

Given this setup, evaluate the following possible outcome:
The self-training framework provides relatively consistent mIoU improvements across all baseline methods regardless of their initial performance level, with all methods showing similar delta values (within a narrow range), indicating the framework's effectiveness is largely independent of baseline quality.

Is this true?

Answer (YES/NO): NO